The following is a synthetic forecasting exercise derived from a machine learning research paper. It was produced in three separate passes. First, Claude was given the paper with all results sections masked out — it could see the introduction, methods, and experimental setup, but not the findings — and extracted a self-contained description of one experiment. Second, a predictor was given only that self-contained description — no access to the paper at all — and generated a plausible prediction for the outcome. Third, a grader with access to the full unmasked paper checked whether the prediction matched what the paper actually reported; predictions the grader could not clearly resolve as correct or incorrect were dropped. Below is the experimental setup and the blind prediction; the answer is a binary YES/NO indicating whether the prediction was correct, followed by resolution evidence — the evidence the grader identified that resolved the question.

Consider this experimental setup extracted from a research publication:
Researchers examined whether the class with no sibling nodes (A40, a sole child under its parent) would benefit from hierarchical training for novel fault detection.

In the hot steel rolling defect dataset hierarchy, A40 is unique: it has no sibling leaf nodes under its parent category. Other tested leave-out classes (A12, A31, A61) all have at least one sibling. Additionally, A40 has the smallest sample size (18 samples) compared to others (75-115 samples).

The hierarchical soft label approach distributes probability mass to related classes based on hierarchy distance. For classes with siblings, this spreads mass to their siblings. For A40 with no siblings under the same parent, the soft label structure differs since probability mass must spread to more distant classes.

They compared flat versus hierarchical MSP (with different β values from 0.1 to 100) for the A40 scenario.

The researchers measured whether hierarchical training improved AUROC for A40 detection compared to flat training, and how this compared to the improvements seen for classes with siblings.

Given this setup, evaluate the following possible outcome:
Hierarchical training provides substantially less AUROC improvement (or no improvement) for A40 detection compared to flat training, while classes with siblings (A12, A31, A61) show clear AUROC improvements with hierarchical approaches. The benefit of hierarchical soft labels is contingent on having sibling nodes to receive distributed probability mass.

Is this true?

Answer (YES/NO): NO